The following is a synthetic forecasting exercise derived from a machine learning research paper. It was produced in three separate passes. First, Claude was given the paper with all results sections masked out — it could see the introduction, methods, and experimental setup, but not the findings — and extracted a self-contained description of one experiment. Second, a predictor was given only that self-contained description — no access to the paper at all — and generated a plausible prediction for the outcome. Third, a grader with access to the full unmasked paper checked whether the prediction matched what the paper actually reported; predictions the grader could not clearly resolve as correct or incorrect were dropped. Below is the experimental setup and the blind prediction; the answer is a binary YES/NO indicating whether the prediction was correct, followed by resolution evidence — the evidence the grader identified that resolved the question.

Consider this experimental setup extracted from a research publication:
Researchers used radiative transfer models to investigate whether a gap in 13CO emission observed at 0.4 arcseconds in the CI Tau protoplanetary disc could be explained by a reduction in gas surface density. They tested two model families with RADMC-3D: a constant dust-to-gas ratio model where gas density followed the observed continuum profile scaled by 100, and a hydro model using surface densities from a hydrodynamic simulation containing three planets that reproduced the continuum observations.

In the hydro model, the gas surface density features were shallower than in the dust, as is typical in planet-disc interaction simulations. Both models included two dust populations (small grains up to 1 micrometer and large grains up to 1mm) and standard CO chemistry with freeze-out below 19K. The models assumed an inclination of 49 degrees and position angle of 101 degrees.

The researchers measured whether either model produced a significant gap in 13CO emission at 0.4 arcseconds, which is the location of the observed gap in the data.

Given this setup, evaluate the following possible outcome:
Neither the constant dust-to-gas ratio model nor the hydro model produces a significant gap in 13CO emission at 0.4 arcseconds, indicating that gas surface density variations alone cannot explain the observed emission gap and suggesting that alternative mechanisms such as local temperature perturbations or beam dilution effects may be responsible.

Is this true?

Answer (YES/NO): YES